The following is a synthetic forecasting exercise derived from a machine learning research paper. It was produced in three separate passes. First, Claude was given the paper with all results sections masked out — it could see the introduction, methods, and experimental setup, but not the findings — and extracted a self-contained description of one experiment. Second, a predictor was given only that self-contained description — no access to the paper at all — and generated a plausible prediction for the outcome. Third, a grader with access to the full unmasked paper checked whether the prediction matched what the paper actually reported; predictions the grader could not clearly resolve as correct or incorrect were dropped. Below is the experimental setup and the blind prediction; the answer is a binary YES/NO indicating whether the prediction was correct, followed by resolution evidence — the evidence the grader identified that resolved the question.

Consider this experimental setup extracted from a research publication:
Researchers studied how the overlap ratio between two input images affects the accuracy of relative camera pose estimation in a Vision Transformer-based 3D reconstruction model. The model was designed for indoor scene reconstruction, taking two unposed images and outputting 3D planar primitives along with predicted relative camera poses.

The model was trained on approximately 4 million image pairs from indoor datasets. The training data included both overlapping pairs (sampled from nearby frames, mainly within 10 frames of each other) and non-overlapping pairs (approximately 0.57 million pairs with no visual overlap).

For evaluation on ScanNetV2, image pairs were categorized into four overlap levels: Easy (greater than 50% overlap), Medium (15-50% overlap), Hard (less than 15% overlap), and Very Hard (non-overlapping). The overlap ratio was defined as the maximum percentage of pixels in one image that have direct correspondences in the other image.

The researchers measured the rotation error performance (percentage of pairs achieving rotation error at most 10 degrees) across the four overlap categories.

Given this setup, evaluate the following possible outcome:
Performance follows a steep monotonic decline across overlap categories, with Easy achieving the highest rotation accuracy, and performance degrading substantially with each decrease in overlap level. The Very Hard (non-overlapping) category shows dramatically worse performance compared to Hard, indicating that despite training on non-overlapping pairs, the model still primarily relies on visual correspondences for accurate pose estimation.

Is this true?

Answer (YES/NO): NO